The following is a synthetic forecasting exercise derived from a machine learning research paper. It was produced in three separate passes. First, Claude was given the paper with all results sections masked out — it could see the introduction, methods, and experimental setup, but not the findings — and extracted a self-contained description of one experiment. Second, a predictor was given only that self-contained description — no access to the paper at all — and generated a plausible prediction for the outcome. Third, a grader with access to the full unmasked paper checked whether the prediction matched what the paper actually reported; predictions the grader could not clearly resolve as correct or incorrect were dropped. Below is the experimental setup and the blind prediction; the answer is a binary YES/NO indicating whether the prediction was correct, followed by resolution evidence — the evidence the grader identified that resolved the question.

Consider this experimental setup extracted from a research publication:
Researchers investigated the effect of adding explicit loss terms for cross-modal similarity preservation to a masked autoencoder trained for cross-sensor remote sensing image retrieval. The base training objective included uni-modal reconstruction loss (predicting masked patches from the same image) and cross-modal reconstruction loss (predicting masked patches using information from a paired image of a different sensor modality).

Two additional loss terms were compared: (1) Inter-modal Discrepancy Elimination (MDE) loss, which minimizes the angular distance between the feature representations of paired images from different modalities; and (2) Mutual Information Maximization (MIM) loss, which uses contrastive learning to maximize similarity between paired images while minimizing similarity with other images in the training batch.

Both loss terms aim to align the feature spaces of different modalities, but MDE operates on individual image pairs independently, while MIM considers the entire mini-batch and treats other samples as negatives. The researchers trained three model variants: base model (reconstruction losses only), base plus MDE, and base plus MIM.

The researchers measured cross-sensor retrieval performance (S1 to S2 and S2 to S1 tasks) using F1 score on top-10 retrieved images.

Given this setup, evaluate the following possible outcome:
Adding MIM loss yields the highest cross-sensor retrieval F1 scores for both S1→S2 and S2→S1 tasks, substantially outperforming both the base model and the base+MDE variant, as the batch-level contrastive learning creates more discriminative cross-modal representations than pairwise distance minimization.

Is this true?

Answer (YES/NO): NO